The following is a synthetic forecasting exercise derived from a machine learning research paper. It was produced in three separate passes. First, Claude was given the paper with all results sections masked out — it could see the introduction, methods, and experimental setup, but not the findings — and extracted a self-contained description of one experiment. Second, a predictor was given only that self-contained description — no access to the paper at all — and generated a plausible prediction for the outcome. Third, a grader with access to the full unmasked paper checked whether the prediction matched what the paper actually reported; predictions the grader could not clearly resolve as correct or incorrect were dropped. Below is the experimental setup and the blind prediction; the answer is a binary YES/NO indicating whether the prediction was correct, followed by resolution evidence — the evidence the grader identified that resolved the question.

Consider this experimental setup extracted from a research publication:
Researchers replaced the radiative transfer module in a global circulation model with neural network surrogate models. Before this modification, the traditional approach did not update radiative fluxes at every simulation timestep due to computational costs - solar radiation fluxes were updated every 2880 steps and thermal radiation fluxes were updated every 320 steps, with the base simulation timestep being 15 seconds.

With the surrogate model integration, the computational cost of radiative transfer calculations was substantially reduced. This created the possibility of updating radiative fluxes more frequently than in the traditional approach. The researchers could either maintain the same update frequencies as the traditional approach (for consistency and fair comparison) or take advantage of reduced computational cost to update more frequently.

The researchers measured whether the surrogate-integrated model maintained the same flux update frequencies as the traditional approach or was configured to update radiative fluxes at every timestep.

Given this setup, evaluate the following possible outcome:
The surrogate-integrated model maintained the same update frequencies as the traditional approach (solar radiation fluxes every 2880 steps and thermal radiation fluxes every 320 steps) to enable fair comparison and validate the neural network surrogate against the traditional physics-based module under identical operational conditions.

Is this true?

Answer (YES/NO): NO